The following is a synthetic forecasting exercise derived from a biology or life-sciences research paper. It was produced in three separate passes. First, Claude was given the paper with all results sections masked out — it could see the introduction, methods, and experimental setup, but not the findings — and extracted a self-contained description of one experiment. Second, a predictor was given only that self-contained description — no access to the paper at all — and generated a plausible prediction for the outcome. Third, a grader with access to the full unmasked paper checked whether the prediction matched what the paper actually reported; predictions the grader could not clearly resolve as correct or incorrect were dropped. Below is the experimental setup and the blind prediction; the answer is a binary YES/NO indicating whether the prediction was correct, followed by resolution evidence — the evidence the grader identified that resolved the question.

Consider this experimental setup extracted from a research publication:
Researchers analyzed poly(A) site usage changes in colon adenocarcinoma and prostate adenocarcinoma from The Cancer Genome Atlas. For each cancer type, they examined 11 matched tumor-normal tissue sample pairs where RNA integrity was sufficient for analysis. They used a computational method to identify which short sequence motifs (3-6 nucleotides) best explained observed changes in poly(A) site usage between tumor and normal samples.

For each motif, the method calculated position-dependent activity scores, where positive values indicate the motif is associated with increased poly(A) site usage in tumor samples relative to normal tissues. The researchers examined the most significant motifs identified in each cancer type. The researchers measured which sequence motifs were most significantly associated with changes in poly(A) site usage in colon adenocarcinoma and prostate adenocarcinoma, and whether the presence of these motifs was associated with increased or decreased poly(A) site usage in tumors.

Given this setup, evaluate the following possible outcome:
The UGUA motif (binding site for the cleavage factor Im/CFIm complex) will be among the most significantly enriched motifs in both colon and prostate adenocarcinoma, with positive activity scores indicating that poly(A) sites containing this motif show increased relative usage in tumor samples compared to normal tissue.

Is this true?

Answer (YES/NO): NO